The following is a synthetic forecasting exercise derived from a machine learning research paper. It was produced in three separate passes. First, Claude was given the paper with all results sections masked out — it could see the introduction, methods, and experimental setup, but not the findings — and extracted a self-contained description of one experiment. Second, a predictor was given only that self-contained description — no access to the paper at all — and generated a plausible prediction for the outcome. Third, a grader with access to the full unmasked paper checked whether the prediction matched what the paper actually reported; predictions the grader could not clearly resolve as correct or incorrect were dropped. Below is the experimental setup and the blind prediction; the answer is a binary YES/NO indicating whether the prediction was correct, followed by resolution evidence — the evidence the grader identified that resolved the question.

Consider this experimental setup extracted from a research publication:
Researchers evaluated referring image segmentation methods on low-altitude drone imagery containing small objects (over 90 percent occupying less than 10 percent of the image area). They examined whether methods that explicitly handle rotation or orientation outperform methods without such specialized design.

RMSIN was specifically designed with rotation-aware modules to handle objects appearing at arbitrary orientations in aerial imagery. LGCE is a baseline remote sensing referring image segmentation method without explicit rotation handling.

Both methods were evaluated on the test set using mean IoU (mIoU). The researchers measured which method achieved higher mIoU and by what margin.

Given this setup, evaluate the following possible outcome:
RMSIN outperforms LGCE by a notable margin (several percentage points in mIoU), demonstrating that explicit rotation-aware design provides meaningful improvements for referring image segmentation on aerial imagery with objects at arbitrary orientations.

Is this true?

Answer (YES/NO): YES